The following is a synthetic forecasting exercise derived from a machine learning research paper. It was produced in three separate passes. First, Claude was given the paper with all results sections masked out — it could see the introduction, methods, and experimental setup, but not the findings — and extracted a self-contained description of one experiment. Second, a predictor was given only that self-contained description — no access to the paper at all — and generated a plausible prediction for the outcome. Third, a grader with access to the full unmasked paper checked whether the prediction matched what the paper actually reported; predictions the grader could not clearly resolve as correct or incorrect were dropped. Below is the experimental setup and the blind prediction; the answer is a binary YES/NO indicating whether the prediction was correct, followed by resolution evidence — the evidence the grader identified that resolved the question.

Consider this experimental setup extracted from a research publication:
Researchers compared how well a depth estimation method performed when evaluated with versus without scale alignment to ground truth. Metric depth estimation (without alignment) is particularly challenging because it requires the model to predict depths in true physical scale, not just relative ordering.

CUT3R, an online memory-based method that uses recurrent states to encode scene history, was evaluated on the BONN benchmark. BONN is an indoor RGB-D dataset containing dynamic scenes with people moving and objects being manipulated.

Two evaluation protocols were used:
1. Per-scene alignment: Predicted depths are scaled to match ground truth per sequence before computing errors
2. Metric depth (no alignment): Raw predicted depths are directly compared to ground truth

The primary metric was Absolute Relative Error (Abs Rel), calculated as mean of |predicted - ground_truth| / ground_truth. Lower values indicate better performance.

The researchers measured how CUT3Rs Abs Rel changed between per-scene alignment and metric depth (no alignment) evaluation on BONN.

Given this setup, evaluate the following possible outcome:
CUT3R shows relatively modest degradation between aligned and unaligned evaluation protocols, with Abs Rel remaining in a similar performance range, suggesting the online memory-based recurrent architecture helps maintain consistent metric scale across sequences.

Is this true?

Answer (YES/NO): NO